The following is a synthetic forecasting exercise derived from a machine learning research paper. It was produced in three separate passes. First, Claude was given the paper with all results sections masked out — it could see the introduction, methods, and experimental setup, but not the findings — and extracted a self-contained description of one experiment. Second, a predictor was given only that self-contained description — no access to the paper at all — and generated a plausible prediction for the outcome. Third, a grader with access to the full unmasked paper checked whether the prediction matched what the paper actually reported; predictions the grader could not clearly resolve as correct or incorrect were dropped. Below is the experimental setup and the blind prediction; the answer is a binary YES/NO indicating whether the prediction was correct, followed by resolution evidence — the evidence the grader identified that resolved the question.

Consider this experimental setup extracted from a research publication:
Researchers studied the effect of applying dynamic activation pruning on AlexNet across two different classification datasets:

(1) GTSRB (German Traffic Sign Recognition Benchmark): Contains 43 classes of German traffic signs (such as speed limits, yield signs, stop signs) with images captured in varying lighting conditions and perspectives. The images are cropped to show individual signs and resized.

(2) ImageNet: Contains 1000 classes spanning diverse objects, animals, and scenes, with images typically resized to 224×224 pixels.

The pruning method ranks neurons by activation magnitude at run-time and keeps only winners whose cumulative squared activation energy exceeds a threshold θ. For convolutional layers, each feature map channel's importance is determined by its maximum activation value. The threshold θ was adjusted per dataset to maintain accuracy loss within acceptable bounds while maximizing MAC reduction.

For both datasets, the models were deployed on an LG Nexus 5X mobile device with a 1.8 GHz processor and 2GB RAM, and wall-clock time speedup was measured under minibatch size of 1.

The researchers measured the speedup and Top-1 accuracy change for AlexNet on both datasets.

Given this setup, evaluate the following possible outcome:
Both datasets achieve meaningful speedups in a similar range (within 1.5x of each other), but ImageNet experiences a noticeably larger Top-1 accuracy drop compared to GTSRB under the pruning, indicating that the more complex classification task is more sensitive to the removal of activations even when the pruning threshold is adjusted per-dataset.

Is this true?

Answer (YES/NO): NO